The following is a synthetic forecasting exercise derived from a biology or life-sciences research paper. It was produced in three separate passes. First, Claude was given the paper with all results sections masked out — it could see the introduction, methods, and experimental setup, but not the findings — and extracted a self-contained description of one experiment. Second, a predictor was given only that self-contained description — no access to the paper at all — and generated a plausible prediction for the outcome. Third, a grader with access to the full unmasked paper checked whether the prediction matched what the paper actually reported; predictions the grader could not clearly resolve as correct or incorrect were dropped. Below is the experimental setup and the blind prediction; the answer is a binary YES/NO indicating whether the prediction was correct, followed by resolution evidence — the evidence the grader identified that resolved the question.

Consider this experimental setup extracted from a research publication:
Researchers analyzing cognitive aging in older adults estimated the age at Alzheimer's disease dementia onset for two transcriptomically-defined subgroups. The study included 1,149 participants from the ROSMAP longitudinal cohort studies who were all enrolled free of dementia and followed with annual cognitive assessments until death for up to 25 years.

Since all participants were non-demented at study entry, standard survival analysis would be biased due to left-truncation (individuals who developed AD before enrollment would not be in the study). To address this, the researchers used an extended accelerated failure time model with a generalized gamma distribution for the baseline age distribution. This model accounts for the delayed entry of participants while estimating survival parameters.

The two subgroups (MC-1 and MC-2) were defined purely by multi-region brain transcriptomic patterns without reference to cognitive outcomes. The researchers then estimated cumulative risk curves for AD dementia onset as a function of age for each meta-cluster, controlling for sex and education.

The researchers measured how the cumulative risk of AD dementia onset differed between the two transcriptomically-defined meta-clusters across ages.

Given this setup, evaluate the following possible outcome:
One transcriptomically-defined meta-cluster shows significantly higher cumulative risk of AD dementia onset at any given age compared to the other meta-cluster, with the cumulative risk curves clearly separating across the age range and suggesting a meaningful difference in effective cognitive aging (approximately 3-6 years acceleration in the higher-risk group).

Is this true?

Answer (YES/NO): YES